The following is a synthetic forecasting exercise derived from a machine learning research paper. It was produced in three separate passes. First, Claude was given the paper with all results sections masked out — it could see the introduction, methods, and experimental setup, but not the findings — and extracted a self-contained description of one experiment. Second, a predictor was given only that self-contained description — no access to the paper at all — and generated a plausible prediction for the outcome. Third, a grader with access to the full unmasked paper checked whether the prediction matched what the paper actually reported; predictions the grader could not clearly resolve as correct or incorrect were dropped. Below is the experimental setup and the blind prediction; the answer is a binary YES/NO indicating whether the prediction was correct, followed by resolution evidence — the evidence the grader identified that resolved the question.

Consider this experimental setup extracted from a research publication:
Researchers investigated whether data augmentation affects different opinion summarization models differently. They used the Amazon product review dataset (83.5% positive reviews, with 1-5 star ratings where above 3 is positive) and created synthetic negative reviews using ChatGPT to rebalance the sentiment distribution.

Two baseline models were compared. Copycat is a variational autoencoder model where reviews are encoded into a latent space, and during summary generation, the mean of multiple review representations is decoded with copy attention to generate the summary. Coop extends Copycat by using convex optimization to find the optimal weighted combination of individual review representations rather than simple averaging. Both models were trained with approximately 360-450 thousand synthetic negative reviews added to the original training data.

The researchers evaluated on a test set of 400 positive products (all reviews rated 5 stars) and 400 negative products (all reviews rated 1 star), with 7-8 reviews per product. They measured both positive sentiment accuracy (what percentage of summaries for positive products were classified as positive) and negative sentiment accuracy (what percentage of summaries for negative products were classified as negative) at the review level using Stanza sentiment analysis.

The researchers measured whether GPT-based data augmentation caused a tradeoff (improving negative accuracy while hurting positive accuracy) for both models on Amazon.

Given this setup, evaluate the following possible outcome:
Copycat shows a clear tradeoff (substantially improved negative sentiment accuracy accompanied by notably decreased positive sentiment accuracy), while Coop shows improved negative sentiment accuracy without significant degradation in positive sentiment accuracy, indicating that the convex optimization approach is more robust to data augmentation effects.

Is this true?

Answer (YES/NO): YES